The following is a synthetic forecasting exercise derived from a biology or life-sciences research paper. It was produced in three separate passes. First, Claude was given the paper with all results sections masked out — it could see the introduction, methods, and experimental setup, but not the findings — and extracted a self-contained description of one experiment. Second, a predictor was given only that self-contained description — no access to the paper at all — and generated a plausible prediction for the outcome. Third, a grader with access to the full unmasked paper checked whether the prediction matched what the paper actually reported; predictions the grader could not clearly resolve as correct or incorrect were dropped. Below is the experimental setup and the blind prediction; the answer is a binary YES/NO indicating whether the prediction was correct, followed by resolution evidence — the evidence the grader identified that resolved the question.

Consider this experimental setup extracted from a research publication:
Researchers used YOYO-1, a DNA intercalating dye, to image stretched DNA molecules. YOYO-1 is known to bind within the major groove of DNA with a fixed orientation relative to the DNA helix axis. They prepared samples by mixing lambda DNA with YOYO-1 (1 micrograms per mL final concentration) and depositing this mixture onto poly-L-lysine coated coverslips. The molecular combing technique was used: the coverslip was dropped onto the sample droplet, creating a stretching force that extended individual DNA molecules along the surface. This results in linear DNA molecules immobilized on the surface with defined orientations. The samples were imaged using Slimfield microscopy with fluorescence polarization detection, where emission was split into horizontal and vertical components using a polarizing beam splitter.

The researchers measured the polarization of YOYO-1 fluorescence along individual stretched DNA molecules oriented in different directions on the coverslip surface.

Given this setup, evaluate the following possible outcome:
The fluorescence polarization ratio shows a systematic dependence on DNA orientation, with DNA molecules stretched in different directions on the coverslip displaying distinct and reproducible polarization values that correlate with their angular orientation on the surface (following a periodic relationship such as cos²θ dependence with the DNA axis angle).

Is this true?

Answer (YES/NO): YES